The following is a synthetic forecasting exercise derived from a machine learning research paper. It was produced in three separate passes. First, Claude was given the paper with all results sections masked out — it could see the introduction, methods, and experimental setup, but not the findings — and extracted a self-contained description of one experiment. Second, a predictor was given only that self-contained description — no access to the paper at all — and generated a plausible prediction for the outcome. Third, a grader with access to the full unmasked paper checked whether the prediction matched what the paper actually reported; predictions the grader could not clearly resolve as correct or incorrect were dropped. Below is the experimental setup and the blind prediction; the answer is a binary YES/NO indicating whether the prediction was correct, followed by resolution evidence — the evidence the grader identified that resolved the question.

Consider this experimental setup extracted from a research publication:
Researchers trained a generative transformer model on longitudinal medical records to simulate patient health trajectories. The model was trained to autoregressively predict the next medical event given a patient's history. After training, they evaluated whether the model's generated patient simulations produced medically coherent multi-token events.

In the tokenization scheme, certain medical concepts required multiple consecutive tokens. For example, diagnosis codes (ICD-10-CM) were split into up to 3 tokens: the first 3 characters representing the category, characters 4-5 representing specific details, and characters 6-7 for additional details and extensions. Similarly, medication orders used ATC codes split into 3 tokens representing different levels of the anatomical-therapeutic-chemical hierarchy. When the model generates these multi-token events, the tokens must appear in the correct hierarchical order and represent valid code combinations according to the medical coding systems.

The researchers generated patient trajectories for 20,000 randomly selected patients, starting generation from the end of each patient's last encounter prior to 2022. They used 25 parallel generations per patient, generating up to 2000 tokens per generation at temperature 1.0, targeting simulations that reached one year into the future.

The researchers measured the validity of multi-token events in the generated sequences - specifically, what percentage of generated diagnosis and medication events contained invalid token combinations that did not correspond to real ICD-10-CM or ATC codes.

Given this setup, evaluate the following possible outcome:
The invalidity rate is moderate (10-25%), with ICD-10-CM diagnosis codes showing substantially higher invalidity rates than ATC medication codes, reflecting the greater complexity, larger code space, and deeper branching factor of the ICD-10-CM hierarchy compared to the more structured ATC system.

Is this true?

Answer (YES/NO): NO